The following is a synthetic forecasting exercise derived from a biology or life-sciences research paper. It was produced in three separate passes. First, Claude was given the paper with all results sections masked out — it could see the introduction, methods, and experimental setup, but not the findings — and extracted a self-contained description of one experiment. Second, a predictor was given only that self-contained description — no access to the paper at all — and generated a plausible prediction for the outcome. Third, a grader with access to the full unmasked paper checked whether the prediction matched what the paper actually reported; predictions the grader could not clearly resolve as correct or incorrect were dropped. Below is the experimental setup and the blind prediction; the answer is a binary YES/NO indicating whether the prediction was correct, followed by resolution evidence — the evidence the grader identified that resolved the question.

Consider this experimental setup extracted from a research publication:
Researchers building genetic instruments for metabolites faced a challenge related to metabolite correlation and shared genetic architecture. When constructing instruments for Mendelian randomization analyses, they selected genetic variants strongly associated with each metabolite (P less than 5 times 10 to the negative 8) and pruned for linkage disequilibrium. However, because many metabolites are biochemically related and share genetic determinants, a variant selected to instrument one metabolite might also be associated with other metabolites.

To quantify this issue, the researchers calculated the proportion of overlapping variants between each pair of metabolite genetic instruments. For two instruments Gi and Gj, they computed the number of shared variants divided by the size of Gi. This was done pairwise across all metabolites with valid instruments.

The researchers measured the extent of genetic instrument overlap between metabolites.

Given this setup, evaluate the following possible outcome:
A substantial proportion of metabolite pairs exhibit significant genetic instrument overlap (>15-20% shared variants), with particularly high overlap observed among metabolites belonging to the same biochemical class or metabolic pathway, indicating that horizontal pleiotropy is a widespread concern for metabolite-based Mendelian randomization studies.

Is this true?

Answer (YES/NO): YES